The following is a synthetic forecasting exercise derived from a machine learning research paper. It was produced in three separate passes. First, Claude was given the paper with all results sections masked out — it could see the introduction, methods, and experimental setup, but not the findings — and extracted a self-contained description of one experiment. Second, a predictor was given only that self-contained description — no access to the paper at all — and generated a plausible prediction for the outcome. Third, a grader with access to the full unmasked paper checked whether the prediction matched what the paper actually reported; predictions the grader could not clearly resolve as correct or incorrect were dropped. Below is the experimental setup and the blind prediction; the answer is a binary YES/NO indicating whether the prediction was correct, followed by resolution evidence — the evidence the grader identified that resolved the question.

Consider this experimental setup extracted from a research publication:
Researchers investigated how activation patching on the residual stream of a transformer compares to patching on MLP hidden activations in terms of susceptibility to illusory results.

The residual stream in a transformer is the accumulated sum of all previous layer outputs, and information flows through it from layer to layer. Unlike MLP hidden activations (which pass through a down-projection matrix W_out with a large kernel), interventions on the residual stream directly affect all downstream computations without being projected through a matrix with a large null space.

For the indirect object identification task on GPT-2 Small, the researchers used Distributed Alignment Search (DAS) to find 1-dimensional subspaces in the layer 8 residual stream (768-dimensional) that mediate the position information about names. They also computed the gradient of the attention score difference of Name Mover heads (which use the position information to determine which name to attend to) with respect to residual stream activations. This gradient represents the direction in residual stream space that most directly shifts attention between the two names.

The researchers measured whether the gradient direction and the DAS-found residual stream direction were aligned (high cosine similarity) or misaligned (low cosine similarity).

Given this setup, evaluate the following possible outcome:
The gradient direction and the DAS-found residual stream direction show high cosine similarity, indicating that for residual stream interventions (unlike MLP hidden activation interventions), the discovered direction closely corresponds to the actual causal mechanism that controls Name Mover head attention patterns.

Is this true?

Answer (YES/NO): YES